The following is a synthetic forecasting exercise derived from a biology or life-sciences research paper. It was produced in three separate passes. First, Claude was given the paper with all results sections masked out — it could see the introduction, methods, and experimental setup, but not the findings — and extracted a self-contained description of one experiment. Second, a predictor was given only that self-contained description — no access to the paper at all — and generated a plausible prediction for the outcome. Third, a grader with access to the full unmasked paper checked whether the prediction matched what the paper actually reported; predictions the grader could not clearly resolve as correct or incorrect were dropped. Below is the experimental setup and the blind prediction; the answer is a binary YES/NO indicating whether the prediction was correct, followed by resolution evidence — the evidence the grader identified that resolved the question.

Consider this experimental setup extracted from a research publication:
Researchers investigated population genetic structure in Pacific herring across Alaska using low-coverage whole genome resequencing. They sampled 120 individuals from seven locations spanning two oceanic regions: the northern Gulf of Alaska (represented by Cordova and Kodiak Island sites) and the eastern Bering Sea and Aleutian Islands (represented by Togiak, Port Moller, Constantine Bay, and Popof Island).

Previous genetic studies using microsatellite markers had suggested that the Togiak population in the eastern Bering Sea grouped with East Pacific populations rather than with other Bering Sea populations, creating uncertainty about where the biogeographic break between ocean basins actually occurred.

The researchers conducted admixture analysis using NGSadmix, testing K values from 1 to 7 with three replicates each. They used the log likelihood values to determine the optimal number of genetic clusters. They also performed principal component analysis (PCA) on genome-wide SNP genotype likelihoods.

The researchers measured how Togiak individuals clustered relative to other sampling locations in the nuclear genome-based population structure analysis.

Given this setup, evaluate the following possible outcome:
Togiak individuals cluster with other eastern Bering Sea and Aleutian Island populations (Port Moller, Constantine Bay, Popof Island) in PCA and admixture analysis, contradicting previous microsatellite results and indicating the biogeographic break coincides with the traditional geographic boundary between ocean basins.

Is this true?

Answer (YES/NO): NO